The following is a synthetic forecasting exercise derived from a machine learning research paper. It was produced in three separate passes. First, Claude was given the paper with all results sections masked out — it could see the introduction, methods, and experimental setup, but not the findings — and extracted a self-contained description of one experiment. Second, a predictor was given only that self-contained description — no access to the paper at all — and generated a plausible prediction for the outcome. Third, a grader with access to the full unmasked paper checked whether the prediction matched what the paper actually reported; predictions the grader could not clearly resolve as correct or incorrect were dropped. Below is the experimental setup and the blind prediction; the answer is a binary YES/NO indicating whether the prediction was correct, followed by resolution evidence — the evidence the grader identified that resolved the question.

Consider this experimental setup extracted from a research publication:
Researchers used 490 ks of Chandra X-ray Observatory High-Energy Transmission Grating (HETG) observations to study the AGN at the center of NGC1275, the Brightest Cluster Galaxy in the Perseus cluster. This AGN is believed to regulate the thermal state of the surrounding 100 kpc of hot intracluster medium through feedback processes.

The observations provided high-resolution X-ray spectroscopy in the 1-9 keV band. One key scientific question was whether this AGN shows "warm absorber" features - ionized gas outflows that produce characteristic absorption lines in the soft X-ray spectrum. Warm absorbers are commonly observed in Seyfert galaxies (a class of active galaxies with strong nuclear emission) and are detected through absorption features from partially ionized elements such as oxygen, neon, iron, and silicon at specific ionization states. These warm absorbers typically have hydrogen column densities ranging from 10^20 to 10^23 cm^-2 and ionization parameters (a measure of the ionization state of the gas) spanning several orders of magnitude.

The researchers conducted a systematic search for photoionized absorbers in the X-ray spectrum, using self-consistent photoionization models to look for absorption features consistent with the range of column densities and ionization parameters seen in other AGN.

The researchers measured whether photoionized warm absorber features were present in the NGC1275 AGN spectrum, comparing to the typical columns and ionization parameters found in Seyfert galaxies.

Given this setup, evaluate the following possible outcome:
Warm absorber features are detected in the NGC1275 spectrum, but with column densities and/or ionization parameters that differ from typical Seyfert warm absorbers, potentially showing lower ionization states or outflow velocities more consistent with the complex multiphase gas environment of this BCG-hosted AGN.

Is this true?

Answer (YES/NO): NO